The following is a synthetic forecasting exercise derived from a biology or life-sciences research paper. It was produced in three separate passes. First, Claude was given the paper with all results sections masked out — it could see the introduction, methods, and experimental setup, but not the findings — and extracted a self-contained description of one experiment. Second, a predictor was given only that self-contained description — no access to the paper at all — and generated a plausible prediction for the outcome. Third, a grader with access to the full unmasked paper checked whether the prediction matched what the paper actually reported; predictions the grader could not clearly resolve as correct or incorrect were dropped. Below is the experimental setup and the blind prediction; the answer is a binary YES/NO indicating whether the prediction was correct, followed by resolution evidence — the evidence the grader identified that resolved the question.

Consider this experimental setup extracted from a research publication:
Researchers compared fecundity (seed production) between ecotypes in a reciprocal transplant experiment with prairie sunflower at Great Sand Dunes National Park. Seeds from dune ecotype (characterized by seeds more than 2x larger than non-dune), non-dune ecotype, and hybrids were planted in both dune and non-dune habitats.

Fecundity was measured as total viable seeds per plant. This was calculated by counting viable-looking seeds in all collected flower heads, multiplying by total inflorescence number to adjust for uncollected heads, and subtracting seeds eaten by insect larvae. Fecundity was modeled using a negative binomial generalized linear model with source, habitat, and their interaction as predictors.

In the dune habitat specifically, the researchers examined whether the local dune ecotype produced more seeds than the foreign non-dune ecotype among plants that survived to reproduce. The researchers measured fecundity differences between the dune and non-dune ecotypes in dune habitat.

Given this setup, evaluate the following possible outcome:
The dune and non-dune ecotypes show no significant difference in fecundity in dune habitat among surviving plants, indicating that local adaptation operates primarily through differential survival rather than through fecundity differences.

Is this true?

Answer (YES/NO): NO